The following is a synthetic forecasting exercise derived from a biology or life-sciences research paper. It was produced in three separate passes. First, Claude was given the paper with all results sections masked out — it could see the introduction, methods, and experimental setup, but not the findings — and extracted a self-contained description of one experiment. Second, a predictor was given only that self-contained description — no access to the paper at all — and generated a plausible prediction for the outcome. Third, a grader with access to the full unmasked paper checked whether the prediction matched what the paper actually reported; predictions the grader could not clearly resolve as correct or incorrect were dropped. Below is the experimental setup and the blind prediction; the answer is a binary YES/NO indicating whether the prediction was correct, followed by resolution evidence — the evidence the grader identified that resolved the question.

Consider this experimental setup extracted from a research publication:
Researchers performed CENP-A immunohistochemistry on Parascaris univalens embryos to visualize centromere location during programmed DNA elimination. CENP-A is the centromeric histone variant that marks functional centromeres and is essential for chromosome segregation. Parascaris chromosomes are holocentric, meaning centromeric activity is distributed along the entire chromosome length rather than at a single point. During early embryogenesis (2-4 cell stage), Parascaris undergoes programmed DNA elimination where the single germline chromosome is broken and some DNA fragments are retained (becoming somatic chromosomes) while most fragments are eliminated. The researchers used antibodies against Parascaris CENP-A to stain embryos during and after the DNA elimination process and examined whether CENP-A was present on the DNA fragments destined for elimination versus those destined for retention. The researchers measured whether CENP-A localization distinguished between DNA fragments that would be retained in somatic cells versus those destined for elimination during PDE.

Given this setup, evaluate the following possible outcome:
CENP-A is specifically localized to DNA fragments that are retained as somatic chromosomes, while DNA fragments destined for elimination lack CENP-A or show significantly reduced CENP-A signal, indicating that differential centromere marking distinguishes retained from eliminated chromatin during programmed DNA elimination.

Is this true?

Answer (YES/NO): YES